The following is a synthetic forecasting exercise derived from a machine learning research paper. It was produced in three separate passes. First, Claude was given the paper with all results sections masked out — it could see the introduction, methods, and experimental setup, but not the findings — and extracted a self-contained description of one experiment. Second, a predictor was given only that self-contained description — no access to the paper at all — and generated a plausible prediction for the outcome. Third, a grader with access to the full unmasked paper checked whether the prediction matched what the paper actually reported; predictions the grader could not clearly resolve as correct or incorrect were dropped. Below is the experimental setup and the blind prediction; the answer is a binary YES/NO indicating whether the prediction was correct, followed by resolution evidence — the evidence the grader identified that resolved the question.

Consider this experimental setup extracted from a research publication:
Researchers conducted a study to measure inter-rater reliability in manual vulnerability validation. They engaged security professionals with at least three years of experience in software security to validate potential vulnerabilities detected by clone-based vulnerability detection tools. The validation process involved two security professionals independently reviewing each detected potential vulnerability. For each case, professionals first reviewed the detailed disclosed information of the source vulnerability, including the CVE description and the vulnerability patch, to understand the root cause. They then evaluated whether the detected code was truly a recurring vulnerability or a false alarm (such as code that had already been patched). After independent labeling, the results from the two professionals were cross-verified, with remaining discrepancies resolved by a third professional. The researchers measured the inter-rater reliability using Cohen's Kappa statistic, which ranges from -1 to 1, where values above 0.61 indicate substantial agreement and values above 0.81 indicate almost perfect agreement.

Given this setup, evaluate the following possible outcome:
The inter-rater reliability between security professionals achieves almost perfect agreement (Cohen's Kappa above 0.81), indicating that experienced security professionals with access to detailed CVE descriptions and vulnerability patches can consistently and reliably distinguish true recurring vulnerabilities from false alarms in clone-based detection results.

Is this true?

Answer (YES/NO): NO